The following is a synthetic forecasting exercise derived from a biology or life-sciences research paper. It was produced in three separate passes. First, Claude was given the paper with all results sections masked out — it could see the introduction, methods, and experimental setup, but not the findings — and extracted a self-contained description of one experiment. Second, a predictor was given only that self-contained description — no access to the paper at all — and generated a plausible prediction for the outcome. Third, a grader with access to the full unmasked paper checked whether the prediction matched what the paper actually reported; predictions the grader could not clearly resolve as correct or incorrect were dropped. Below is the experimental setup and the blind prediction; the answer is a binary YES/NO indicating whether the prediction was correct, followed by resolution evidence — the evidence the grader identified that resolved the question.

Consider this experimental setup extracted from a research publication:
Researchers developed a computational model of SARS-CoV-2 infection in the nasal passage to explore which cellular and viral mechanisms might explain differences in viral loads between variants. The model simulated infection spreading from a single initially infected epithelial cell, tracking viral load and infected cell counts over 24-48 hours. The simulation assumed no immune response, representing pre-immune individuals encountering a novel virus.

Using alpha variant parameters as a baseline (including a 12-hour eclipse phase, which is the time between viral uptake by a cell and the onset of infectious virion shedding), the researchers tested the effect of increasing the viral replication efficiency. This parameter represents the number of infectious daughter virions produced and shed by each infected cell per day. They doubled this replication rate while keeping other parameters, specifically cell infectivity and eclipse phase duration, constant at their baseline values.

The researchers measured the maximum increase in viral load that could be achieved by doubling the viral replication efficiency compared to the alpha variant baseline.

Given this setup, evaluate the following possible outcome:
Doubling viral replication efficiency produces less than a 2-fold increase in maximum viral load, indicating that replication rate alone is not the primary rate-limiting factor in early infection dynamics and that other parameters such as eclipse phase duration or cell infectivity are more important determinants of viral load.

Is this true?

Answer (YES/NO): NO